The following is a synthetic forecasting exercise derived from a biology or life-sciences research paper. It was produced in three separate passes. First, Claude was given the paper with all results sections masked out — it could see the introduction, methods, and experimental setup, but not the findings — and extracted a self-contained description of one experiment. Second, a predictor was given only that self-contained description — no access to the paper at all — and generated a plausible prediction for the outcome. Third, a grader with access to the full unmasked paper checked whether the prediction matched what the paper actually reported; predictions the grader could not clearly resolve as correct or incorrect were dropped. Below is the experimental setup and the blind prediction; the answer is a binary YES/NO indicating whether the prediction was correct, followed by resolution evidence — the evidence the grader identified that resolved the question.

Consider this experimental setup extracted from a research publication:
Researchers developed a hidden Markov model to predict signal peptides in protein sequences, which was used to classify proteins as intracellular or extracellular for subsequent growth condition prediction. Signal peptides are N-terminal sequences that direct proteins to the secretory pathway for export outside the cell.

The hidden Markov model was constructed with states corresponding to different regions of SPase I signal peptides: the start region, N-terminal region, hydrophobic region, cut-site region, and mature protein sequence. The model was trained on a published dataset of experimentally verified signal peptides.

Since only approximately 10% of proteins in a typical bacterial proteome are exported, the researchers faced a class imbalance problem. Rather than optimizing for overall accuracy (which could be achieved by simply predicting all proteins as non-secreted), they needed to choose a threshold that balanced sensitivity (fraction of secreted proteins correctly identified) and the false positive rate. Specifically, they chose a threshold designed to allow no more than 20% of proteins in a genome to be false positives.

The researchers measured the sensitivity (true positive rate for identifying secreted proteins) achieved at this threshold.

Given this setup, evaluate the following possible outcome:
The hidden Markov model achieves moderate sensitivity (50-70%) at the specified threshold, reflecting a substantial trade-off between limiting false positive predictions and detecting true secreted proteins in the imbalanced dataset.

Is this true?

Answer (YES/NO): YES